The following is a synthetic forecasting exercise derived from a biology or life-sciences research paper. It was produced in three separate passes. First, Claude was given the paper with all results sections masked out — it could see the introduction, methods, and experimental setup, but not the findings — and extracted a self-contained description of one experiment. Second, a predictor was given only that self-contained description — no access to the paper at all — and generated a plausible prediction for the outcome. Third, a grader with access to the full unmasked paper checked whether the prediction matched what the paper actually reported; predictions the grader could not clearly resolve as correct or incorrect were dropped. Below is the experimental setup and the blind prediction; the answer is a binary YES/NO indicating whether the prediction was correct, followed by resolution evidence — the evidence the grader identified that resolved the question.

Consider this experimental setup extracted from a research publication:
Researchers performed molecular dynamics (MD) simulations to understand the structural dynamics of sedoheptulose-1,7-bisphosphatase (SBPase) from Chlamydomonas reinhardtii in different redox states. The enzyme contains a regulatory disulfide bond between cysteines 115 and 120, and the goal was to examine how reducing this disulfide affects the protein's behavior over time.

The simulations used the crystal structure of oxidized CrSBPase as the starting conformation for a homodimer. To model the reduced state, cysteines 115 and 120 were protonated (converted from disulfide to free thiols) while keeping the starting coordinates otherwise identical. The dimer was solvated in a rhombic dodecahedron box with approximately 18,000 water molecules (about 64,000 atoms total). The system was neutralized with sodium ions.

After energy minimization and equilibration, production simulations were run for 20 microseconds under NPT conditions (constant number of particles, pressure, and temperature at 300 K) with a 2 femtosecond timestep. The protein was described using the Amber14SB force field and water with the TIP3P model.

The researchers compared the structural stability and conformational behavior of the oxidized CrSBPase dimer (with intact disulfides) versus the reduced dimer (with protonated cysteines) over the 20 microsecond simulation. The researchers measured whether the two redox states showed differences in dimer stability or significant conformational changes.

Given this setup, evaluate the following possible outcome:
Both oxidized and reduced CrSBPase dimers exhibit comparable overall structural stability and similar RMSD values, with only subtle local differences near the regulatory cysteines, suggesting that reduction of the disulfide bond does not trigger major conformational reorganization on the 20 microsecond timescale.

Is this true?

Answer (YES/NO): NO